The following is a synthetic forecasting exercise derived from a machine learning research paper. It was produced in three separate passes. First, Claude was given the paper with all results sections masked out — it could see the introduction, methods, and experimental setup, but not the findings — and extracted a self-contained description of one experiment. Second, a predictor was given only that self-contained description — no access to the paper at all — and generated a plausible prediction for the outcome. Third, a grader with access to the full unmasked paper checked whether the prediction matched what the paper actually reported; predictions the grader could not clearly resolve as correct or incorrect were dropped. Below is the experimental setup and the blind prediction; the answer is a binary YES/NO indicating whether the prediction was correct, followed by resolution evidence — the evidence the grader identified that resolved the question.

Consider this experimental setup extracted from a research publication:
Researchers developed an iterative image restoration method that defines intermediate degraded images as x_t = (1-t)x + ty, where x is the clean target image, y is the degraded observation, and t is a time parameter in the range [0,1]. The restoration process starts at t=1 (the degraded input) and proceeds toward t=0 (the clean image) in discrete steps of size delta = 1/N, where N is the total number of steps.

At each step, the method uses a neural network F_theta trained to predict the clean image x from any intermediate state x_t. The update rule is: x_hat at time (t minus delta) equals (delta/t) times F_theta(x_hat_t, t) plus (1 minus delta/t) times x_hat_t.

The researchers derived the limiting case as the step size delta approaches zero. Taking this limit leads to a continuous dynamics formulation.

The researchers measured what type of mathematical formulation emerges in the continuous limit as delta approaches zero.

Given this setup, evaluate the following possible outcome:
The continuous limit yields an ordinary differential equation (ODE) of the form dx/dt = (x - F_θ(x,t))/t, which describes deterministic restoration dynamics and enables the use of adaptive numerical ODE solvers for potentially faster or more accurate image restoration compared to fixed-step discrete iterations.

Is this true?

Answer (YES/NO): YES